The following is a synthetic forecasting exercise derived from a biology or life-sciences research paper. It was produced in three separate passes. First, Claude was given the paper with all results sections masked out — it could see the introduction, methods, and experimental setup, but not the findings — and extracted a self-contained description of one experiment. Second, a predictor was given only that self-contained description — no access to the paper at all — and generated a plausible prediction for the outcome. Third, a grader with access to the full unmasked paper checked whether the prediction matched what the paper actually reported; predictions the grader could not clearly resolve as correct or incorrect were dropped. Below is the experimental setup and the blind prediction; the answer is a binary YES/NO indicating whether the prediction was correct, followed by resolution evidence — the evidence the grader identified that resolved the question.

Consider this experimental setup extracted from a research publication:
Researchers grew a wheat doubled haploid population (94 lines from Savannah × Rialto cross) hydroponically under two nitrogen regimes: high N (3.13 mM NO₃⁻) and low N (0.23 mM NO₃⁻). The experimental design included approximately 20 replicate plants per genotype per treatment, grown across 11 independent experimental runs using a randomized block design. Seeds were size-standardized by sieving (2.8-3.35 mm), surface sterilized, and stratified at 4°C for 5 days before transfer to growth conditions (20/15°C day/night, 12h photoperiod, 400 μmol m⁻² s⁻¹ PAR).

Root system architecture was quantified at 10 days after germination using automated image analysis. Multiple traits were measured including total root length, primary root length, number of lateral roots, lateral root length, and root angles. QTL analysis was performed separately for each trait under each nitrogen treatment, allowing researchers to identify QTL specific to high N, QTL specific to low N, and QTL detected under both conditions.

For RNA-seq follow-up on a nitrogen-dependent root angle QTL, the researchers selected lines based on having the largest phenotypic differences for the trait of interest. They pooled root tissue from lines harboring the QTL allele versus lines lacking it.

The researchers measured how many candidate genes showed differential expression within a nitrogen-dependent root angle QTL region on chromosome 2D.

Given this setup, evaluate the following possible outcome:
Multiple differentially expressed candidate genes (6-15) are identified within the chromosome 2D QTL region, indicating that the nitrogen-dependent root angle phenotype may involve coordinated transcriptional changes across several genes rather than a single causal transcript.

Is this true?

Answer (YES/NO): NO